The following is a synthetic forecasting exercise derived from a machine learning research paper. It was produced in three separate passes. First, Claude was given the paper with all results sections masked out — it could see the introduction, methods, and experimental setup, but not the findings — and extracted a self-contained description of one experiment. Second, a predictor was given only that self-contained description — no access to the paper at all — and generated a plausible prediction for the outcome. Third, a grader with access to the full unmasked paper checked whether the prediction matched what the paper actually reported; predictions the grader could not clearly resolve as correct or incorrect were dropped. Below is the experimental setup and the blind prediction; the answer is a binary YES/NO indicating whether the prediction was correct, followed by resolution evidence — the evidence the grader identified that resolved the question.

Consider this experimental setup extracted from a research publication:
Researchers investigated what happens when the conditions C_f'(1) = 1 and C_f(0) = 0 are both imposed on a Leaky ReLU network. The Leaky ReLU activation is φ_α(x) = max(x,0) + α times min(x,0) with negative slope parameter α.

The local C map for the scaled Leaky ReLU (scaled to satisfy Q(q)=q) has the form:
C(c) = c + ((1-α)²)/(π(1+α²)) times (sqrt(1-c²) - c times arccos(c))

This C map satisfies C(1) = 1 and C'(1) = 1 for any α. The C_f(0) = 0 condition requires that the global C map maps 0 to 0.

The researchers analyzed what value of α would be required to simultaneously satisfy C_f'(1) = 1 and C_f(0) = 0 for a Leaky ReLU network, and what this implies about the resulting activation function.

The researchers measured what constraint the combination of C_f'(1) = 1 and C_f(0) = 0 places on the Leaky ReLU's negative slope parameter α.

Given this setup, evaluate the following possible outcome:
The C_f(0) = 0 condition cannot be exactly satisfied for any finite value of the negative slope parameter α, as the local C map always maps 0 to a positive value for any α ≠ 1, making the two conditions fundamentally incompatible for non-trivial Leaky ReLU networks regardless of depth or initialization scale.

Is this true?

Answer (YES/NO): NO